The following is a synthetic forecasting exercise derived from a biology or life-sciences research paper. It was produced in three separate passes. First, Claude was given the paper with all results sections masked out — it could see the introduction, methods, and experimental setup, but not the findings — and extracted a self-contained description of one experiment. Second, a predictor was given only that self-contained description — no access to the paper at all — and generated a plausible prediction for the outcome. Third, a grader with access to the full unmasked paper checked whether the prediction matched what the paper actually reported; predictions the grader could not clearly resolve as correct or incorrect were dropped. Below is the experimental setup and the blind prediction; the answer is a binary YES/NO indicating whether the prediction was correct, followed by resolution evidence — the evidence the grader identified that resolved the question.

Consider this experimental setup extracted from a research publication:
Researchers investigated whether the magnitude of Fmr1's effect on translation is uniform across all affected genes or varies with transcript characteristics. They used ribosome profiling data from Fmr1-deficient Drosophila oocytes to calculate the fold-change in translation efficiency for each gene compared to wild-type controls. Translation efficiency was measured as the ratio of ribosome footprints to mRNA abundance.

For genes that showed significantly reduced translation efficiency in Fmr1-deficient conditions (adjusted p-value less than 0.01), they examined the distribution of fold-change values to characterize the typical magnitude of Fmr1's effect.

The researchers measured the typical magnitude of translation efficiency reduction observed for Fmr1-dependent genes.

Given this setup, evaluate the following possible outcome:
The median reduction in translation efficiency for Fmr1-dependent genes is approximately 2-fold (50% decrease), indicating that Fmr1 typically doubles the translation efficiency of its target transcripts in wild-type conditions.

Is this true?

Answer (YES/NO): YES